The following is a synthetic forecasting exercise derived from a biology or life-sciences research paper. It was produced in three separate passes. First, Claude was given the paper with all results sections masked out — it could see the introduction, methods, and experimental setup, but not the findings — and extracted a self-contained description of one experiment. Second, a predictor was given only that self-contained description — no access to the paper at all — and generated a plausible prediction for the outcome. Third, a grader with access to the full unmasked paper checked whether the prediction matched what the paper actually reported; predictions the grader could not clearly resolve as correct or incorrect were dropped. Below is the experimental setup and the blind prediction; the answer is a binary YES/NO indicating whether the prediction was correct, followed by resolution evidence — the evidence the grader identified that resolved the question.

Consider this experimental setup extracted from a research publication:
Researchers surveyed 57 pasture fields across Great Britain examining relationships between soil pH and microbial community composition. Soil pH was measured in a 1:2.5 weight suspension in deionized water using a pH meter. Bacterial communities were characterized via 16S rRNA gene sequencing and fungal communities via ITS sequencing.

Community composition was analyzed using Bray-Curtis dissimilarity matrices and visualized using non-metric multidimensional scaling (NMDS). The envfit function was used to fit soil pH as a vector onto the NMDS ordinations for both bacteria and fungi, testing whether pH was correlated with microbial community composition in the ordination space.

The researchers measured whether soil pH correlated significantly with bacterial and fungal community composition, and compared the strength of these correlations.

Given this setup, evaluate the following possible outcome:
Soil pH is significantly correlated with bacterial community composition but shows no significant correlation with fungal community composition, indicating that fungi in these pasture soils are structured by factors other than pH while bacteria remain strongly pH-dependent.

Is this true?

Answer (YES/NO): NO